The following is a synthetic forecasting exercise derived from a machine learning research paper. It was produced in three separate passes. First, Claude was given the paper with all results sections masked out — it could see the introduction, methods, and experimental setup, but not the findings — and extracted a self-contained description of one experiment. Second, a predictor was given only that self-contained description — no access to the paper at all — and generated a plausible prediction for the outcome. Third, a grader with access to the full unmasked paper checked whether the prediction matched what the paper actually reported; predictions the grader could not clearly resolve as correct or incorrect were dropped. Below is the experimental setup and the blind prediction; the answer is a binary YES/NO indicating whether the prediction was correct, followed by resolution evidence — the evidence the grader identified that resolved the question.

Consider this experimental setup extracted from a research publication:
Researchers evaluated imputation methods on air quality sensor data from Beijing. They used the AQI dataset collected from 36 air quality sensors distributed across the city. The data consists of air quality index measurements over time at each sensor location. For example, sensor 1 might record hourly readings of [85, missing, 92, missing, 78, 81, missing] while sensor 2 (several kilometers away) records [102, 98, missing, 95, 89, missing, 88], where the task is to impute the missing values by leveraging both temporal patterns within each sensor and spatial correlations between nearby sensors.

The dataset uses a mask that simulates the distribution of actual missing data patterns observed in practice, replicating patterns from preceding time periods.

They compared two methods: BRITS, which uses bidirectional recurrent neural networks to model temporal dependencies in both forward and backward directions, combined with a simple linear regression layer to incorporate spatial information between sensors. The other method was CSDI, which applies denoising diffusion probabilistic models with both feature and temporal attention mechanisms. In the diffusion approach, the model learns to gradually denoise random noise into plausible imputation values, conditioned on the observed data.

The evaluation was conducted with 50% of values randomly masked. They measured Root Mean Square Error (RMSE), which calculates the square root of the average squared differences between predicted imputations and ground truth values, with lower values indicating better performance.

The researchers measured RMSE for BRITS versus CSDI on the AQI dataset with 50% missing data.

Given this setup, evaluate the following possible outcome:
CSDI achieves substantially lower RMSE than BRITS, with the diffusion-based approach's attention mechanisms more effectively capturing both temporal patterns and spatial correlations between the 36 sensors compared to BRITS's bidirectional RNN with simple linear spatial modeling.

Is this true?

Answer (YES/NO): YES